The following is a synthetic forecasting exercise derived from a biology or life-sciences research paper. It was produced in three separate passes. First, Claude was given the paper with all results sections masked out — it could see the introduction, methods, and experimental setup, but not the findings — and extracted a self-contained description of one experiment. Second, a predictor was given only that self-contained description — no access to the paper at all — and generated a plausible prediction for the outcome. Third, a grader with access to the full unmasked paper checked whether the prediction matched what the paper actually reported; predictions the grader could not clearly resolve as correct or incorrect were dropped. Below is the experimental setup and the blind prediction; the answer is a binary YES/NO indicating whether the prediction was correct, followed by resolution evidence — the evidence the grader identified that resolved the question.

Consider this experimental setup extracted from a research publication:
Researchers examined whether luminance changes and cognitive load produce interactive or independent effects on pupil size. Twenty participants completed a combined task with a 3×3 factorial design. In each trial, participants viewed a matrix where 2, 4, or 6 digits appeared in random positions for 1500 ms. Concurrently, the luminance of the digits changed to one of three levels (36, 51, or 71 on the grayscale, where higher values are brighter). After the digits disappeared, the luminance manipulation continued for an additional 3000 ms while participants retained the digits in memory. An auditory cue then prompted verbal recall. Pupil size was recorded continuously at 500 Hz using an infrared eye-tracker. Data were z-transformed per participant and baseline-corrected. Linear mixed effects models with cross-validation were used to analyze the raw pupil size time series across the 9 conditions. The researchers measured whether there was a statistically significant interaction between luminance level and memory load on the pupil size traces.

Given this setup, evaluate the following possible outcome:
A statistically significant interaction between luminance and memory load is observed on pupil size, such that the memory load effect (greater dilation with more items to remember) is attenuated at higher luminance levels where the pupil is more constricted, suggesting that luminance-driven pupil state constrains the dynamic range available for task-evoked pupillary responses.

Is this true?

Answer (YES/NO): NO